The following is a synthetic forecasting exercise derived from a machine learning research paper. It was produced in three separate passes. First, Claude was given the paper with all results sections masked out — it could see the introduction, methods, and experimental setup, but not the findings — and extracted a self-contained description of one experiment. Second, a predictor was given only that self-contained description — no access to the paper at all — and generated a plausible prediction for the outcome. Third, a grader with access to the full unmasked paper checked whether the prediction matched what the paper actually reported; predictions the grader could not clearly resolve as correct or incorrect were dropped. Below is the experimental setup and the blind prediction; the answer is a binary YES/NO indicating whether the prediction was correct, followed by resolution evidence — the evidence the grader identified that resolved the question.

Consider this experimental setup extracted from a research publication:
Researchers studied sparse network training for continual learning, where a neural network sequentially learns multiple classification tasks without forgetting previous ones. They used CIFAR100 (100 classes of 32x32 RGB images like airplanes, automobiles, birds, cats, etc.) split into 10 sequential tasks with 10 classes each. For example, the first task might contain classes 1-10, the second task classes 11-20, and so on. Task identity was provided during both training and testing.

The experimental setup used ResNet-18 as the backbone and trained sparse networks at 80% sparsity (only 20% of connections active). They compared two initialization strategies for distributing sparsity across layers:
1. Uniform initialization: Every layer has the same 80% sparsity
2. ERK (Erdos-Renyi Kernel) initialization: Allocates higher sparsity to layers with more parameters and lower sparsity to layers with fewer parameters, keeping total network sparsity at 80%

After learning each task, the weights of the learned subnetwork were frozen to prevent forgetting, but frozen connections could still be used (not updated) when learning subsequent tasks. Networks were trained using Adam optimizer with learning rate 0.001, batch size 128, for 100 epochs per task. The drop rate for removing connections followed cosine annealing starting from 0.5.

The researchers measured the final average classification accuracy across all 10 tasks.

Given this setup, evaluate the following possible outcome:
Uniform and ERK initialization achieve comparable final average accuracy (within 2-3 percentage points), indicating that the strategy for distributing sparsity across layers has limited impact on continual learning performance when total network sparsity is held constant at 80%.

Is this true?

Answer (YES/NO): NO